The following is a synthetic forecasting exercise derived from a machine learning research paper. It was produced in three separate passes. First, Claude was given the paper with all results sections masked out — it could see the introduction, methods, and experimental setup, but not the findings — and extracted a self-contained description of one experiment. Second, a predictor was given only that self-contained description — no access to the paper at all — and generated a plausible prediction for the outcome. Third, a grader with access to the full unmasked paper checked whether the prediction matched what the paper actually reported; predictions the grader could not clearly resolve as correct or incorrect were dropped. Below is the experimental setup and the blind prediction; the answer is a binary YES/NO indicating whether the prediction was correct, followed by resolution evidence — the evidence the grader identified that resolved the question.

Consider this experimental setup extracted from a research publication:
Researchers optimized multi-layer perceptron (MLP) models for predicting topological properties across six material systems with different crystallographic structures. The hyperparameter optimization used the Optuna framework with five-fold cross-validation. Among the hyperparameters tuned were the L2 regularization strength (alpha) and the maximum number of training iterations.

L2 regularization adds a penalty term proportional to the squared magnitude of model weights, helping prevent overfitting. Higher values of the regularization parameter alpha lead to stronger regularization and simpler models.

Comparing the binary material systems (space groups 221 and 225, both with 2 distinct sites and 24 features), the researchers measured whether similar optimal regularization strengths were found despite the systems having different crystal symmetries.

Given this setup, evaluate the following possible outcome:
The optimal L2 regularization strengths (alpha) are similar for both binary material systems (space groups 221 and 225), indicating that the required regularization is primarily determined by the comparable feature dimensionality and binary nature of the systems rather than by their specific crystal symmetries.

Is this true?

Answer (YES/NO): NO